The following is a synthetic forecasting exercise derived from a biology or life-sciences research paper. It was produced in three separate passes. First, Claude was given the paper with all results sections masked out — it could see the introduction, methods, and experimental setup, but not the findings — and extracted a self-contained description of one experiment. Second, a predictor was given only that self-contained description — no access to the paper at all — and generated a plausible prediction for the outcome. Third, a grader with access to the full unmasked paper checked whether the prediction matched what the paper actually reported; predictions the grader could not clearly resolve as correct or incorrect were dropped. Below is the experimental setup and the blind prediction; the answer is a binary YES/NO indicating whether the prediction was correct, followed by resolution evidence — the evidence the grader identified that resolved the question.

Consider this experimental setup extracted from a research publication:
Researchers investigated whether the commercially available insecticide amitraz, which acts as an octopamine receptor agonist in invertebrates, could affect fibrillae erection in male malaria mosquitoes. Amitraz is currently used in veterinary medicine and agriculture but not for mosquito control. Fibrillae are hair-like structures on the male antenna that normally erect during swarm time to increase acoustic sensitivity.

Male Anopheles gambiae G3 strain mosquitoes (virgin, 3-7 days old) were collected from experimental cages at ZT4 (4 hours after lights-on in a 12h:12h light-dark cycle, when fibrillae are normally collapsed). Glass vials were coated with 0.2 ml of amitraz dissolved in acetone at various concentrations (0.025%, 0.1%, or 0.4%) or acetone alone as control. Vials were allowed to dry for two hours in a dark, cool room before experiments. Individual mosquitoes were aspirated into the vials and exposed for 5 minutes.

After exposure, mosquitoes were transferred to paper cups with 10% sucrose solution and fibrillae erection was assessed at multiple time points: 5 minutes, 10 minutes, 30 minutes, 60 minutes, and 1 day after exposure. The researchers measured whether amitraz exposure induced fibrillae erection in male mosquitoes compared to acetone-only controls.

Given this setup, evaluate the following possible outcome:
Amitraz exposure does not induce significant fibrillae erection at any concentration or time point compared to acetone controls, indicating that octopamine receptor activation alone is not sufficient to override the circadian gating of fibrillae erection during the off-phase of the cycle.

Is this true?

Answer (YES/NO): NO